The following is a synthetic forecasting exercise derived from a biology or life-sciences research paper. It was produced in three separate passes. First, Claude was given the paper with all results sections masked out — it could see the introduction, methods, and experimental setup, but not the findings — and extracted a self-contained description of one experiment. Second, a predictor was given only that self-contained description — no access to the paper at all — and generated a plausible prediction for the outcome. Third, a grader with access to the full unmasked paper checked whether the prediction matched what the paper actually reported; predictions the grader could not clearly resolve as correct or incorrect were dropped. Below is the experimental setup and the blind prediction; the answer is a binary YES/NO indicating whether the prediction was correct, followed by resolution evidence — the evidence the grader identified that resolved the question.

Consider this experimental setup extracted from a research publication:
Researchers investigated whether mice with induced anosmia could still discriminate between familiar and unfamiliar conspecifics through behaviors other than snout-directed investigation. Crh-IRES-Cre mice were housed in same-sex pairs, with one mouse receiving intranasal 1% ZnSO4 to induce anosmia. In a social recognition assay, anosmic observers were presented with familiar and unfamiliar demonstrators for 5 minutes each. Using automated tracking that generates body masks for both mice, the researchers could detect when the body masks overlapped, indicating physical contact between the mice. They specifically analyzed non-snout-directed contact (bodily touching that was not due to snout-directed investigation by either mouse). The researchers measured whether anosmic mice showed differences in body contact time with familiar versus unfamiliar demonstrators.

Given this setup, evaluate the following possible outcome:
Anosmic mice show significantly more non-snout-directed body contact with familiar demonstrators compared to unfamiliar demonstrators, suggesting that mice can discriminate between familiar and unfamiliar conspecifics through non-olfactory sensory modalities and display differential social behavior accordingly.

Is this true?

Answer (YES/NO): NO